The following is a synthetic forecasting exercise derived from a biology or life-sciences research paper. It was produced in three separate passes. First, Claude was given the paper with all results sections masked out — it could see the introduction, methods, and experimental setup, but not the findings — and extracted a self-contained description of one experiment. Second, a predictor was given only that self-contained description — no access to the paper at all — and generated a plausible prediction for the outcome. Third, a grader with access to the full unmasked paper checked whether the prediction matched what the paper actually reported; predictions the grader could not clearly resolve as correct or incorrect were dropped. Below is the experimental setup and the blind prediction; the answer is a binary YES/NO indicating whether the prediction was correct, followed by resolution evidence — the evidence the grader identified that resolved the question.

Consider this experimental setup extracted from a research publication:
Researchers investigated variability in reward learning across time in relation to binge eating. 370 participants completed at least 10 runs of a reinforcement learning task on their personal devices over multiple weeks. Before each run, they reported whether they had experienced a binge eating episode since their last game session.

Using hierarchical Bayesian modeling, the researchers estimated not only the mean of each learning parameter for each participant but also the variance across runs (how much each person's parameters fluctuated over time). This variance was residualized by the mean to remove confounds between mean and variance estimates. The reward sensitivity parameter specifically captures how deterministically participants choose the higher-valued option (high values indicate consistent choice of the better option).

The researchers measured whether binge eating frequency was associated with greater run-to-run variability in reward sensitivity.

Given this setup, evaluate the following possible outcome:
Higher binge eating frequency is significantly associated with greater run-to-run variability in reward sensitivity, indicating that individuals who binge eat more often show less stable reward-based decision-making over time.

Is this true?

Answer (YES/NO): YES